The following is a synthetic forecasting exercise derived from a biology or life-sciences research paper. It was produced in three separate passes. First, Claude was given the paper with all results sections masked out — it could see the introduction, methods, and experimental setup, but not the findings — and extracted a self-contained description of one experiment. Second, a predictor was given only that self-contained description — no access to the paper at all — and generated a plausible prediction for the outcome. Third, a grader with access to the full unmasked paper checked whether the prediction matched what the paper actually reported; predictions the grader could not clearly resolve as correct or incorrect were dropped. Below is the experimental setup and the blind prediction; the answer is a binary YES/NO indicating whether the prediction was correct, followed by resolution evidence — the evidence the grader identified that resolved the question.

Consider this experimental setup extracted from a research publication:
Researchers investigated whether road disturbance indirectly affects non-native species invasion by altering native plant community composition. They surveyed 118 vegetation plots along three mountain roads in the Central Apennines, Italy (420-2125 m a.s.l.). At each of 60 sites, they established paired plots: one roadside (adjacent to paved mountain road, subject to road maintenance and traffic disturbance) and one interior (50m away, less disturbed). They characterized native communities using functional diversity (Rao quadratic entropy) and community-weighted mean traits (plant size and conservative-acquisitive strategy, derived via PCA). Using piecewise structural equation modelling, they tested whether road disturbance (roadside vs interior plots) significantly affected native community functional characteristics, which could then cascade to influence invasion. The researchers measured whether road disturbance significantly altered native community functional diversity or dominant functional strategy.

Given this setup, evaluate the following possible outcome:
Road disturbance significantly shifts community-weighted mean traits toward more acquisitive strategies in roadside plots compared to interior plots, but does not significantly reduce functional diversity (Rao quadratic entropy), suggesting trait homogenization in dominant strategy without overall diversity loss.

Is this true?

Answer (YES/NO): YES